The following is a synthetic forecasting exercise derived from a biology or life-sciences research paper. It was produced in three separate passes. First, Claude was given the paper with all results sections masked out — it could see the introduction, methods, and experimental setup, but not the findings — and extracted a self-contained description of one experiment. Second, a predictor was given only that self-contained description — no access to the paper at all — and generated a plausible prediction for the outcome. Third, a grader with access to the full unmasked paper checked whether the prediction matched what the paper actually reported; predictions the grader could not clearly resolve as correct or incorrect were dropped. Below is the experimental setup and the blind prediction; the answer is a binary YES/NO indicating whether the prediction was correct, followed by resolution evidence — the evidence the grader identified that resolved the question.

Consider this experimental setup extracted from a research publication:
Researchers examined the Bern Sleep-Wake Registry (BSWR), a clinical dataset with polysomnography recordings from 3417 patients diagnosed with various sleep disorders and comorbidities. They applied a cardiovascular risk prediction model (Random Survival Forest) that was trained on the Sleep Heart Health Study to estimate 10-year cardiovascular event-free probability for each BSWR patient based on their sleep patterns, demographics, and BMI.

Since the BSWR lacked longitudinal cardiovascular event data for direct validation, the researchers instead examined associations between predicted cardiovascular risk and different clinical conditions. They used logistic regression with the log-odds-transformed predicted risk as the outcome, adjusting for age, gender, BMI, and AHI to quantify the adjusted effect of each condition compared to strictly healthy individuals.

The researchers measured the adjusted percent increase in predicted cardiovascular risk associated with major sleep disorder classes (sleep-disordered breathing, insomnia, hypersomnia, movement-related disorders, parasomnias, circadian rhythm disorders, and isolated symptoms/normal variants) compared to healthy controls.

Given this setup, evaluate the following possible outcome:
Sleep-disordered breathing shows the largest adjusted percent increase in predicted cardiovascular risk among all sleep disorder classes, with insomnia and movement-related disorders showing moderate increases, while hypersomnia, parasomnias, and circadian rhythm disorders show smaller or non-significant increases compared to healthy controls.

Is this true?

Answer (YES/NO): NO